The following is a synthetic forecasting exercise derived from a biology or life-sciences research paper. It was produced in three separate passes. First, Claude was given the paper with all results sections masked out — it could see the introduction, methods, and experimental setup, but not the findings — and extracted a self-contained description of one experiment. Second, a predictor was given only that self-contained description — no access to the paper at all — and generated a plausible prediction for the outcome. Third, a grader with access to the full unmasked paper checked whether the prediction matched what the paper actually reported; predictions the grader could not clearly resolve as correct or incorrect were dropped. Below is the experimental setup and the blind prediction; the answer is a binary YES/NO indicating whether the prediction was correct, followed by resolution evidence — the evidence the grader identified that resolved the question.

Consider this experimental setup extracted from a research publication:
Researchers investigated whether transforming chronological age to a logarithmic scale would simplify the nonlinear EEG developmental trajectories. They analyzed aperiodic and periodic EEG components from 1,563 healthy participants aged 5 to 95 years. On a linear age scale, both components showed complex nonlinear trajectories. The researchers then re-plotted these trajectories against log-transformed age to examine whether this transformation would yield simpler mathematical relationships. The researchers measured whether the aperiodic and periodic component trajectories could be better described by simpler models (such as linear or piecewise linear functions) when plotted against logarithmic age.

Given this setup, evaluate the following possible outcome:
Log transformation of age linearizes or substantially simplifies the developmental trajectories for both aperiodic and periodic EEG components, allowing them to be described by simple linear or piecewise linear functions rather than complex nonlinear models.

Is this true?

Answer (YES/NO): YES